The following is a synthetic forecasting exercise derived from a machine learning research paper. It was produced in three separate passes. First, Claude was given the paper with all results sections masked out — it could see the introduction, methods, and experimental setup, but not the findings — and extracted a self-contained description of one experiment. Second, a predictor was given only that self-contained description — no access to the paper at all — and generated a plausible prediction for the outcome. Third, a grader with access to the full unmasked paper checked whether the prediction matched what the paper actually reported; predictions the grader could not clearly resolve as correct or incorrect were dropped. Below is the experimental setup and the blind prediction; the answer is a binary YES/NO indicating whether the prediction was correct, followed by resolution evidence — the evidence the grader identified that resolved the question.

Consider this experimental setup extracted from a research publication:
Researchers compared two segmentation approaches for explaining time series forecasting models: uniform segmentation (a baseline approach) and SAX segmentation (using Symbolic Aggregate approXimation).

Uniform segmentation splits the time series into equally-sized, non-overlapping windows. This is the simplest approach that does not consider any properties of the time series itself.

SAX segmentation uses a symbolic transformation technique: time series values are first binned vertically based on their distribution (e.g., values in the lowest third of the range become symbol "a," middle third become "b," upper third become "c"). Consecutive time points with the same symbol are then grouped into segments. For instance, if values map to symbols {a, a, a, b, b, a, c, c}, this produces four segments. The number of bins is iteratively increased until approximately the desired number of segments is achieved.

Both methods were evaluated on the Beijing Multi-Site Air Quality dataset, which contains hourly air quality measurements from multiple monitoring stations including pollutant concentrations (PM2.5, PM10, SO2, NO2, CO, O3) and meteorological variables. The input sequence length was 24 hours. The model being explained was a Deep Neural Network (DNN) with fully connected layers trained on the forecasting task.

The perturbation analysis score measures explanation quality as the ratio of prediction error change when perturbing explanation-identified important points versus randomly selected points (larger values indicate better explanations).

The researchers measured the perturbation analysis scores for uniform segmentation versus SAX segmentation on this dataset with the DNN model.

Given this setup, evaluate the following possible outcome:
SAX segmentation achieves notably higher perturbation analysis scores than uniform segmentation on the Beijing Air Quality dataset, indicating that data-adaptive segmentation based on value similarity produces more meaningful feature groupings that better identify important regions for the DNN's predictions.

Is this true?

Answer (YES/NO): NO